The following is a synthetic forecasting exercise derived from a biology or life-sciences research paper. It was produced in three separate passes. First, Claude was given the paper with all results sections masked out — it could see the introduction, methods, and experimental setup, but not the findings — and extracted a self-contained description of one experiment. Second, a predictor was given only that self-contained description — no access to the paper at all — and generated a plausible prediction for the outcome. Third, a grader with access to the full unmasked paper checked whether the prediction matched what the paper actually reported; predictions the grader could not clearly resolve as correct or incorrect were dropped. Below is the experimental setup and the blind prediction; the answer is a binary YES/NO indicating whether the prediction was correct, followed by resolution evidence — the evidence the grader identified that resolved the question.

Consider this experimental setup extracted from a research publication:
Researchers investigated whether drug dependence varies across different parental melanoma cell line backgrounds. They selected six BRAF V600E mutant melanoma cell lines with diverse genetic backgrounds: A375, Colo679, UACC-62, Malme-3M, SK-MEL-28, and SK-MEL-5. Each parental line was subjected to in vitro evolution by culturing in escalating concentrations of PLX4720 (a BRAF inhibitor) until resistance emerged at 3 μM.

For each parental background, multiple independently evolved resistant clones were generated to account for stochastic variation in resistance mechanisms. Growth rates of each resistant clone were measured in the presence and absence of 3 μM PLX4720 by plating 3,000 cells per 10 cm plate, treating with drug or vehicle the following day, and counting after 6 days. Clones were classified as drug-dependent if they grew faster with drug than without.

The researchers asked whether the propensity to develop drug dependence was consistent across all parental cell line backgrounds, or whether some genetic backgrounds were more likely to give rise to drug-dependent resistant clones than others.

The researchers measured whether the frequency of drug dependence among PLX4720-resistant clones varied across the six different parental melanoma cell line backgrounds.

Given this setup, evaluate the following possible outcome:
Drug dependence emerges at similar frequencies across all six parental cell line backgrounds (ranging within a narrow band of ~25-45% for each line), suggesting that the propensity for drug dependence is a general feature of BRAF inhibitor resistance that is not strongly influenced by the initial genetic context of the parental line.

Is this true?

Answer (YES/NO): NO